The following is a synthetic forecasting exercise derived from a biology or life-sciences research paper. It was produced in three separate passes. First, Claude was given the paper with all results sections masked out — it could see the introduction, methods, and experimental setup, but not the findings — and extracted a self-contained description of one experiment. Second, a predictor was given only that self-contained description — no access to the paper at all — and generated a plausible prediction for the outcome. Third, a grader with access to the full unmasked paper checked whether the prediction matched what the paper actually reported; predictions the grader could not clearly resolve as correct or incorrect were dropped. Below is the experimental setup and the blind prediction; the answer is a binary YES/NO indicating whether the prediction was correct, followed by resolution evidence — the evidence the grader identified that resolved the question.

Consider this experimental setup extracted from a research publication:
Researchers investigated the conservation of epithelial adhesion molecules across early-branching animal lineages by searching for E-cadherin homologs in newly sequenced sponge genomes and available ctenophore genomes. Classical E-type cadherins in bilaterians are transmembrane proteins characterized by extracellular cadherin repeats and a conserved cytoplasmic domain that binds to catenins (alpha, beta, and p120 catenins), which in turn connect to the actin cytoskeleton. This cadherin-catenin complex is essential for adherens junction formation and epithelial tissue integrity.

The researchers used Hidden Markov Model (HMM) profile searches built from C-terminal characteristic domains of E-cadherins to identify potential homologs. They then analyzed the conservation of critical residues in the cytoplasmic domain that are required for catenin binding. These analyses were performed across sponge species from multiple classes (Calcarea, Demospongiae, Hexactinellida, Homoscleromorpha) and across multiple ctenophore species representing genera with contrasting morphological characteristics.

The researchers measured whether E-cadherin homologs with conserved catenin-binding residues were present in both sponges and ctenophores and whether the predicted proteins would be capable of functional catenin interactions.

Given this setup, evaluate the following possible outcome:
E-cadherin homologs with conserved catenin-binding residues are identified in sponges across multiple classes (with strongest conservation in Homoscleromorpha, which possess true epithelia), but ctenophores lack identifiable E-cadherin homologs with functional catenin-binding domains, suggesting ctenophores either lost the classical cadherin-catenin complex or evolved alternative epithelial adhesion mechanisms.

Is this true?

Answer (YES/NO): YES